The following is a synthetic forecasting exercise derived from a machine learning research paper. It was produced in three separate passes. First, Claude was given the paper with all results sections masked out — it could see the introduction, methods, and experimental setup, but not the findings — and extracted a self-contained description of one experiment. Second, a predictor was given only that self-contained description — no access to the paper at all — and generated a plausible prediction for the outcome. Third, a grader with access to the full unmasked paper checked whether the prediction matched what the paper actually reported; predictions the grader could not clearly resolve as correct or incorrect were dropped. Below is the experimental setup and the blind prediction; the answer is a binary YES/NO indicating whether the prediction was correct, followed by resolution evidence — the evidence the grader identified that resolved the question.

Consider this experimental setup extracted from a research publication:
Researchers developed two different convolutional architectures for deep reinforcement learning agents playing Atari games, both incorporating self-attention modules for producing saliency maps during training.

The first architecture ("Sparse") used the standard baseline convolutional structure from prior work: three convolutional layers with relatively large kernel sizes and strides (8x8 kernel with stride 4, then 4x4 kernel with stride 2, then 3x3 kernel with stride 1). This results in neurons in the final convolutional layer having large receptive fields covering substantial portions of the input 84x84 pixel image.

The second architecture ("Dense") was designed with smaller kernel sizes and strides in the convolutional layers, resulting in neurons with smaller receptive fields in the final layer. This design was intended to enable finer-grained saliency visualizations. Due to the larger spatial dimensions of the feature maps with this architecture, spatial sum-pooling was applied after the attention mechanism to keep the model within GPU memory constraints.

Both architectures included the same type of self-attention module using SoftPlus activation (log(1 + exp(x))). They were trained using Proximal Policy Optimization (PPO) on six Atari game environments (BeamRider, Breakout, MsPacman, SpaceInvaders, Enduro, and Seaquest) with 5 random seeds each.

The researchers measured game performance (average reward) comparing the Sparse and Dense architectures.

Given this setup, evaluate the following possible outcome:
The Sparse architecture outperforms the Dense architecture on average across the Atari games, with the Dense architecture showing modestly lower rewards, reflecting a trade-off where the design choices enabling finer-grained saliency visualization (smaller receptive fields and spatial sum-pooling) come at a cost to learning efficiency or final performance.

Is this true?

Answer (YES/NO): NO